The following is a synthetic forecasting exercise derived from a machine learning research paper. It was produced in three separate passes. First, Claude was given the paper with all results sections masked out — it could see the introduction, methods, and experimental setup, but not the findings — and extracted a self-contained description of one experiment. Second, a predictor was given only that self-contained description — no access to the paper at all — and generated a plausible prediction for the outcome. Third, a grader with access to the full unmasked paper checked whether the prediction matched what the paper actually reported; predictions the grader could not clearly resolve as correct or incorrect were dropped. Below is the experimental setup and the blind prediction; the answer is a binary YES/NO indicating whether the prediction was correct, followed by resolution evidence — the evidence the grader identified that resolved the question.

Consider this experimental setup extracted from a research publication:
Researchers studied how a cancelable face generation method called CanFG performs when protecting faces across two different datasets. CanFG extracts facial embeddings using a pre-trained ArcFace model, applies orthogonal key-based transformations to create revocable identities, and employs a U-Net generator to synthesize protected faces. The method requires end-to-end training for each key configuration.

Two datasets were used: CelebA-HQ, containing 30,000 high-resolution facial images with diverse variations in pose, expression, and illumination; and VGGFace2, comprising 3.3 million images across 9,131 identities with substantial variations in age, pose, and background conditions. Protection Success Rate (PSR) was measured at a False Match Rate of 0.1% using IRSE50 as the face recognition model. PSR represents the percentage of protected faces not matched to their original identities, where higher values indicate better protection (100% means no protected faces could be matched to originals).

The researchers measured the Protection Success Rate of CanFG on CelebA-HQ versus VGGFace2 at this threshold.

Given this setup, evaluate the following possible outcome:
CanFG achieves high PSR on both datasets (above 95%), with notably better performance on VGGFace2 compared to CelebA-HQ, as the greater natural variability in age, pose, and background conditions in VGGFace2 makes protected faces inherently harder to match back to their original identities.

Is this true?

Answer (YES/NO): NO